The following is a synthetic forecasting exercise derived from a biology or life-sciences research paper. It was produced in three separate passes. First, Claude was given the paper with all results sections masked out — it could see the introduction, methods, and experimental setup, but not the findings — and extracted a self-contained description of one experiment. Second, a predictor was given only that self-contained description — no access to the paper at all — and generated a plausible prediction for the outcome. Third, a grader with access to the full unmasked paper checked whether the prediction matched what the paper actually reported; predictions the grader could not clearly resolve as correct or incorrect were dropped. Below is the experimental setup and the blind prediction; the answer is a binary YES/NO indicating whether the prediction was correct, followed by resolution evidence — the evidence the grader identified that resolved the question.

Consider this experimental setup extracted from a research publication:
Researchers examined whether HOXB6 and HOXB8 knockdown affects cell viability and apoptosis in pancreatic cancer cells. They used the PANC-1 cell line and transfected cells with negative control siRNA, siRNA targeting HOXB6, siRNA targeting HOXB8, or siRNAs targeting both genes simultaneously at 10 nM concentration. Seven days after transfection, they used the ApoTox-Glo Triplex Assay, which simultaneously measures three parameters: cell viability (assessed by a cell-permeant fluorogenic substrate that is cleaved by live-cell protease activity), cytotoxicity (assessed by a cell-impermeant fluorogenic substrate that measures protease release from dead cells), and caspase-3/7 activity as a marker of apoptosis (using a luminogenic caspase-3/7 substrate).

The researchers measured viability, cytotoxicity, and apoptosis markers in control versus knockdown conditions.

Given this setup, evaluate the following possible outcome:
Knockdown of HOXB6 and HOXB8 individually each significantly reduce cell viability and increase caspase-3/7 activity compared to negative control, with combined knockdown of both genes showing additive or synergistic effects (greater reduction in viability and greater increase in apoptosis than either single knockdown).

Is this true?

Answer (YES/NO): NO